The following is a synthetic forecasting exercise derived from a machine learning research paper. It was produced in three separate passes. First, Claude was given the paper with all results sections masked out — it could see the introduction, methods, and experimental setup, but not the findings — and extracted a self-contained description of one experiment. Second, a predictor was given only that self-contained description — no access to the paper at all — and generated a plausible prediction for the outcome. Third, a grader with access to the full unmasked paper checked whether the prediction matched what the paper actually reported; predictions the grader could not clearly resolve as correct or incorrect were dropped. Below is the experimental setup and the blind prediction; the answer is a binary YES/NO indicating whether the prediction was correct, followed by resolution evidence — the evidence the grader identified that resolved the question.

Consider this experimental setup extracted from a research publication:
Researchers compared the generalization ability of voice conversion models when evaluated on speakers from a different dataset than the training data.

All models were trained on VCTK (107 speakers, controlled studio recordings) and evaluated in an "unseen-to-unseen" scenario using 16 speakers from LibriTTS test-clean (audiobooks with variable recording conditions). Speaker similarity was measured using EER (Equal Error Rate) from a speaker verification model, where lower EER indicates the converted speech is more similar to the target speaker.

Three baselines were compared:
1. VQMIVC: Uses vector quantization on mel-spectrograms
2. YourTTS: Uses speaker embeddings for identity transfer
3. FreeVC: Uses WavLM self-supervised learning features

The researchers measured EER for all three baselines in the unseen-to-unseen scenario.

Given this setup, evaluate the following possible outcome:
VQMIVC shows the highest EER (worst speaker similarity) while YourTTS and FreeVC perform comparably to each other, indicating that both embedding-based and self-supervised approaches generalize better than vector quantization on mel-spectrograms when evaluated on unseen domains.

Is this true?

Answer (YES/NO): YES